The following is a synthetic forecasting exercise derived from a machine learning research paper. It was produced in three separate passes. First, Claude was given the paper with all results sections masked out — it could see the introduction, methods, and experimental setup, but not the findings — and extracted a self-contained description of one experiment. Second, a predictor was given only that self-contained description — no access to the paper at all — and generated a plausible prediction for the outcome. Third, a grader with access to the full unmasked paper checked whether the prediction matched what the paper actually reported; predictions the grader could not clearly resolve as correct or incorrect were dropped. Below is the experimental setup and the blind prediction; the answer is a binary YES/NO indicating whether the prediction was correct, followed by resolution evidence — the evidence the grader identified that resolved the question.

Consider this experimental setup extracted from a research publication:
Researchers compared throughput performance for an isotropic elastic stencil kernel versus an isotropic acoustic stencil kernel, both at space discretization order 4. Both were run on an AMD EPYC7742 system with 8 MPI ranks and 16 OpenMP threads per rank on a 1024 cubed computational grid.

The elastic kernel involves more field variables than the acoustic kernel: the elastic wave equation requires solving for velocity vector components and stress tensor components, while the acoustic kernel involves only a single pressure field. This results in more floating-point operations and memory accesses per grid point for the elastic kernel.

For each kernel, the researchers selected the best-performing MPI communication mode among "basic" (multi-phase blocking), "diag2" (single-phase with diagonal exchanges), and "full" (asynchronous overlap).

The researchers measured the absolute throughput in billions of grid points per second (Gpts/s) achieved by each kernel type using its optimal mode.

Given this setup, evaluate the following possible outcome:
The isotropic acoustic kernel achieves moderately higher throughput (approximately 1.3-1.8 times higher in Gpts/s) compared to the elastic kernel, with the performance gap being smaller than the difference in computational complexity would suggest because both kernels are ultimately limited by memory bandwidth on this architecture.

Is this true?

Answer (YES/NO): NO